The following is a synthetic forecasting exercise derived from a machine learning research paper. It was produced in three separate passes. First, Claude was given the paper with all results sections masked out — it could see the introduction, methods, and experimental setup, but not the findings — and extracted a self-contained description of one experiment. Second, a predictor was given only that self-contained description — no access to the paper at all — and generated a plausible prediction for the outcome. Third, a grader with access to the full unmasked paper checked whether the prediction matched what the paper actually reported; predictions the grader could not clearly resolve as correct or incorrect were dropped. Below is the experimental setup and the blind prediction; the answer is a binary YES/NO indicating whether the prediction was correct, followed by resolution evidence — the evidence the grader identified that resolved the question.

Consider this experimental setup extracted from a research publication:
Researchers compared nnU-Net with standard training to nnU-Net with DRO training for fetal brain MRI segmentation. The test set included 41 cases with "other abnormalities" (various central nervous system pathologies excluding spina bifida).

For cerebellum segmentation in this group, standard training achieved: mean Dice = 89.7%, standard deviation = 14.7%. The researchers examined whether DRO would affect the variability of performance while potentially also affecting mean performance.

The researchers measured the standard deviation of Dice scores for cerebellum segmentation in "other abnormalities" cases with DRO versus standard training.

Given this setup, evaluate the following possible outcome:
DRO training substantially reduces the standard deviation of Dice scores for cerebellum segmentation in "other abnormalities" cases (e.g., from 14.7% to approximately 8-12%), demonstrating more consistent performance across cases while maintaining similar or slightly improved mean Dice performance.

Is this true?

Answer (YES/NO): YES